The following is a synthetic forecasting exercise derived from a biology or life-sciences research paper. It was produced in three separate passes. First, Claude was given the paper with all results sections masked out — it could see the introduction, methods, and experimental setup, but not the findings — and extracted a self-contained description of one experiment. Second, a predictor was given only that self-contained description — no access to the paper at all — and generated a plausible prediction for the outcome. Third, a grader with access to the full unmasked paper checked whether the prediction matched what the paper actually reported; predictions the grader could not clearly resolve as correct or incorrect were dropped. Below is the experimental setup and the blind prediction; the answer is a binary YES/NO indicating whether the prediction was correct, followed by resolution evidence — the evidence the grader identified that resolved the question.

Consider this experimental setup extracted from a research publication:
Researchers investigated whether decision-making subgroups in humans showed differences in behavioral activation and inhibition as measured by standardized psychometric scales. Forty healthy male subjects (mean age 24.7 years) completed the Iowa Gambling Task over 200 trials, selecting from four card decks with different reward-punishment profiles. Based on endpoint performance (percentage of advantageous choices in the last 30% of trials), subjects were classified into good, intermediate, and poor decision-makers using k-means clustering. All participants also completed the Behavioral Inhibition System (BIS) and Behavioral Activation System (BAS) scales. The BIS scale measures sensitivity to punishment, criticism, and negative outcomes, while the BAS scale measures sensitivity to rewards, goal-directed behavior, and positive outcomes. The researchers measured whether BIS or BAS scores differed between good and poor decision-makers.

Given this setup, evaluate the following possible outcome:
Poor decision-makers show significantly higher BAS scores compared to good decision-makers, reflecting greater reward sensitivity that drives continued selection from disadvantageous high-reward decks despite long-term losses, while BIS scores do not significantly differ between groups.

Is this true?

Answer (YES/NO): NO